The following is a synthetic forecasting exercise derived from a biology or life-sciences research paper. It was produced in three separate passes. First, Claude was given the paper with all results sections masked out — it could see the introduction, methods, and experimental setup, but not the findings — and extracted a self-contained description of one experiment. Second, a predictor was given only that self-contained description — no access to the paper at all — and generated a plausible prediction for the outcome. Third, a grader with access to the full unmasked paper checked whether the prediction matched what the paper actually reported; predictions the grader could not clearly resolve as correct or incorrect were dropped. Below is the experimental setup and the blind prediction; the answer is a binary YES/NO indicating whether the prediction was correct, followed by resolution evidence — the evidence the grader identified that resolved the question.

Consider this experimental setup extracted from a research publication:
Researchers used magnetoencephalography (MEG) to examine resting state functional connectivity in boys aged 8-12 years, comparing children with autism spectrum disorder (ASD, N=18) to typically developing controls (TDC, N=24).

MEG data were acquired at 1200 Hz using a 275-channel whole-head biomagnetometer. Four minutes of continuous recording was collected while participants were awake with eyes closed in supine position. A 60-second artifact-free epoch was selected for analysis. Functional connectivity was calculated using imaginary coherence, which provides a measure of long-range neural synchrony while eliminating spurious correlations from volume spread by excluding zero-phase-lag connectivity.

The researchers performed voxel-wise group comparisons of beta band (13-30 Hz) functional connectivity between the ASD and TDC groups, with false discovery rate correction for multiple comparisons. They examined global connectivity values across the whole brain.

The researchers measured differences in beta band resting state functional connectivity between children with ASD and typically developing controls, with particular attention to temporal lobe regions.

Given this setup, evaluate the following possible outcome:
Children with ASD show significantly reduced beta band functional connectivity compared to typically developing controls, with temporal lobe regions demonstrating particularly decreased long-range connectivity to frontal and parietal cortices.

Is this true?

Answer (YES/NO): NO